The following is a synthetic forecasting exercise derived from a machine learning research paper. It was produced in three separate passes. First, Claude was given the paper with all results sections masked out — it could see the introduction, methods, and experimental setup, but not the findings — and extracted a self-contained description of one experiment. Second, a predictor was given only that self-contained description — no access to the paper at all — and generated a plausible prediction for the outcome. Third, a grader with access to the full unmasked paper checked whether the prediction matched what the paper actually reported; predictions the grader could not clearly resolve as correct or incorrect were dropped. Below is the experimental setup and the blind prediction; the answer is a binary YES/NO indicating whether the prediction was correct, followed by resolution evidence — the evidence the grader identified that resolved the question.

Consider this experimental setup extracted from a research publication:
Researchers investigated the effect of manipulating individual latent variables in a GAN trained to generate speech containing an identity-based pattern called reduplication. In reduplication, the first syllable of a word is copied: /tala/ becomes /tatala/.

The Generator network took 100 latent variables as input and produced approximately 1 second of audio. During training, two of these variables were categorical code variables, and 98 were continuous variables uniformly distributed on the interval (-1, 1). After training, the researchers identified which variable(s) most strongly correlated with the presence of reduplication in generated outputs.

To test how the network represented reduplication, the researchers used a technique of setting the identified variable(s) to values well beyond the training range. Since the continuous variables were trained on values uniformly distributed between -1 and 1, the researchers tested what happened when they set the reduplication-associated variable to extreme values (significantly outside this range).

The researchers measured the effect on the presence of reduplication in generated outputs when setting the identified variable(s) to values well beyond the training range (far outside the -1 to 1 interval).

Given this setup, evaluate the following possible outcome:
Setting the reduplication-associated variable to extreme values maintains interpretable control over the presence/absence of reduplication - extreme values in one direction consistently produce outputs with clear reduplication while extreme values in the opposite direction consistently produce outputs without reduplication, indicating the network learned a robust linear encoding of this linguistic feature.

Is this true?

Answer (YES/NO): YES